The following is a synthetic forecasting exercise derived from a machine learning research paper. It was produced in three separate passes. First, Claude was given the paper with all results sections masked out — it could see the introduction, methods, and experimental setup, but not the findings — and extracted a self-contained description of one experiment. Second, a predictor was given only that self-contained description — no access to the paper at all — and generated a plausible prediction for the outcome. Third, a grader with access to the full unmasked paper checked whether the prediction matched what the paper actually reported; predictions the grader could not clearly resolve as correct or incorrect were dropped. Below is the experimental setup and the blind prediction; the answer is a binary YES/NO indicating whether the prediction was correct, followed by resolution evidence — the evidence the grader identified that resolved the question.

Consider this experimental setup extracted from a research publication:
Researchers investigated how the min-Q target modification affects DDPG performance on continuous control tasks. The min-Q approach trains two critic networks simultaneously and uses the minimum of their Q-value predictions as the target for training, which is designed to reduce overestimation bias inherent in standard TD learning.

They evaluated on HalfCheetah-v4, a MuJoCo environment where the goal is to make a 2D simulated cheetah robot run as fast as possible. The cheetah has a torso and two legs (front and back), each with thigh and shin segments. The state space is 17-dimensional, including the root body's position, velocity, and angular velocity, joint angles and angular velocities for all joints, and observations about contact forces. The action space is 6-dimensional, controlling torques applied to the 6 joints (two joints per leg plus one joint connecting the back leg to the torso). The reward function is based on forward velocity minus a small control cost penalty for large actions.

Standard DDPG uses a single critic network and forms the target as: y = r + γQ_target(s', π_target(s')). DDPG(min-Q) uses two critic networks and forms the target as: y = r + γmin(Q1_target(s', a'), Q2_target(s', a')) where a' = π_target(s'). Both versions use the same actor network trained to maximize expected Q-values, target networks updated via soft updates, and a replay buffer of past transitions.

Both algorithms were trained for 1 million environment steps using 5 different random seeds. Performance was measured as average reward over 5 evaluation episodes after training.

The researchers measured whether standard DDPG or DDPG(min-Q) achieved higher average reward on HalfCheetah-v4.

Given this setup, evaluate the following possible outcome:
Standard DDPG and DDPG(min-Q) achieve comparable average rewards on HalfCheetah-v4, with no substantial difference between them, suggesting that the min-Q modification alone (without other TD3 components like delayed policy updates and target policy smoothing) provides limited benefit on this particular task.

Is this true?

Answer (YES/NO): NO